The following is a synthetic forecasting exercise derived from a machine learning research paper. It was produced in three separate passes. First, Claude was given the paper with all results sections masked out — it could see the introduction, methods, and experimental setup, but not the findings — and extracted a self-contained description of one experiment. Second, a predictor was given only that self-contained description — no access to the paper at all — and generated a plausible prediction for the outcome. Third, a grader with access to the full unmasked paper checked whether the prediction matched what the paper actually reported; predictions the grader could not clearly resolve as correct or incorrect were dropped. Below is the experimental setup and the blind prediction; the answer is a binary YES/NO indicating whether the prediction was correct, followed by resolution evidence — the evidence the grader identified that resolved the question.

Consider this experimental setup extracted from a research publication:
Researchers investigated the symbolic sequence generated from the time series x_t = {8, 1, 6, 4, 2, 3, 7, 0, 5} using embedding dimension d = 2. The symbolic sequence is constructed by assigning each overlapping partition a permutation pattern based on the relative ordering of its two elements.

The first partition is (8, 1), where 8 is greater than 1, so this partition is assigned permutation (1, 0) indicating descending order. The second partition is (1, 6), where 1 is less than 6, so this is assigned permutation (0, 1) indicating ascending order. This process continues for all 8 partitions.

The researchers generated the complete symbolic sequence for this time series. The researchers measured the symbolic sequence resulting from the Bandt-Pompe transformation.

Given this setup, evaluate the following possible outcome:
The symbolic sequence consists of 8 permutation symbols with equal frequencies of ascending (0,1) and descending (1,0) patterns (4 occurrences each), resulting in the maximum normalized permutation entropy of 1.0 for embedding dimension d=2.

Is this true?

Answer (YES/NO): YES